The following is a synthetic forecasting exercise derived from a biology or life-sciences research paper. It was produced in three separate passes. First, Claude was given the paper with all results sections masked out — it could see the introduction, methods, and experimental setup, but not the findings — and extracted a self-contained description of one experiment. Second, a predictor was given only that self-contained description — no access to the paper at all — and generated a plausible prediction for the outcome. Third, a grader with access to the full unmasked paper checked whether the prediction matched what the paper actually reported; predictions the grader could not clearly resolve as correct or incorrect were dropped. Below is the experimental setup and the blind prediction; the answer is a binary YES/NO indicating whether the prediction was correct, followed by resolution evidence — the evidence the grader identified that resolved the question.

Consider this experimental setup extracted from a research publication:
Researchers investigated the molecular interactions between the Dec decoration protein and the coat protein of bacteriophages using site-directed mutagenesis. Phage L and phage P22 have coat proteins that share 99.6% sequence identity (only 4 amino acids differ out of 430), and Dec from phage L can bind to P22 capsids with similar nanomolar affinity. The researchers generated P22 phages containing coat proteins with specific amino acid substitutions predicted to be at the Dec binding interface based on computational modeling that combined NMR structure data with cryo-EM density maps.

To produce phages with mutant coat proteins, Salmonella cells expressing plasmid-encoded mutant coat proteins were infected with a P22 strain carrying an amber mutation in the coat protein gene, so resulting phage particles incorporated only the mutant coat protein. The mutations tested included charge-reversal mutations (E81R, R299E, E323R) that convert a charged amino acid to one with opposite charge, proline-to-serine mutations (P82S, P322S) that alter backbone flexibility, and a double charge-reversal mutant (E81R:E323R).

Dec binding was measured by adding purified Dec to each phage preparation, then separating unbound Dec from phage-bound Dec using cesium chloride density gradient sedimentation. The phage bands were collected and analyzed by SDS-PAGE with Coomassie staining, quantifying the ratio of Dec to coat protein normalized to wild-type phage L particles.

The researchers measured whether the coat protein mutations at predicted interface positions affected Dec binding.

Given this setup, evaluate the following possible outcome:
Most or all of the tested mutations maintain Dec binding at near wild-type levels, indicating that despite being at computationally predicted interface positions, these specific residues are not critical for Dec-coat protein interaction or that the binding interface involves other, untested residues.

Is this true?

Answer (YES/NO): NO